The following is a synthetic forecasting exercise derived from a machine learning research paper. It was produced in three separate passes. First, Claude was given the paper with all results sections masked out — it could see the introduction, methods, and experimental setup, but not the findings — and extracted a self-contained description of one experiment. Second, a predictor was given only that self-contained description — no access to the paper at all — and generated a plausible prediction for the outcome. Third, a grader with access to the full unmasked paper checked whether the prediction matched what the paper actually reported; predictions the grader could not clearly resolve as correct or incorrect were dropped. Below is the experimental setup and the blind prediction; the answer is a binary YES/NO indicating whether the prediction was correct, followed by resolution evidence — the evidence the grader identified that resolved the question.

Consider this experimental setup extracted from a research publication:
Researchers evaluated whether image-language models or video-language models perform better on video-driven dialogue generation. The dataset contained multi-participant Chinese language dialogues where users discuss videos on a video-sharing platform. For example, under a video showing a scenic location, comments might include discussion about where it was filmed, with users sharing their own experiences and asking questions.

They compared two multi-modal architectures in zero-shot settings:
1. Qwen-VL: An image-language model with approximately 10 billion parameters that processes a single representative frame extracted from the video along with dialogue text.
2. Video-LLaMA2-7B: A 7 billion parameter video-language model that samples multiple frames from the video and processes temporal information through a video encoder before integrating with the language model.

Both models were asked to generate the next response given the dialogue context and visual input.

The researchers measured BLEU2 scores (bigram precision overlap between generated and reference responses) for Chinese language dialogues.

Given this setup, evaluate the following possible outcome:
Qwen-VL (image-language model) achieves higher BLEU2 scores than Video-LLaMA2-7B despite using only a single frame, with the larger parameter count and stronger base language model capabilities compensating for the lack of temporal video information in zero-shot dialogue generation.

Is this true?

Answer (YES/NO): NO